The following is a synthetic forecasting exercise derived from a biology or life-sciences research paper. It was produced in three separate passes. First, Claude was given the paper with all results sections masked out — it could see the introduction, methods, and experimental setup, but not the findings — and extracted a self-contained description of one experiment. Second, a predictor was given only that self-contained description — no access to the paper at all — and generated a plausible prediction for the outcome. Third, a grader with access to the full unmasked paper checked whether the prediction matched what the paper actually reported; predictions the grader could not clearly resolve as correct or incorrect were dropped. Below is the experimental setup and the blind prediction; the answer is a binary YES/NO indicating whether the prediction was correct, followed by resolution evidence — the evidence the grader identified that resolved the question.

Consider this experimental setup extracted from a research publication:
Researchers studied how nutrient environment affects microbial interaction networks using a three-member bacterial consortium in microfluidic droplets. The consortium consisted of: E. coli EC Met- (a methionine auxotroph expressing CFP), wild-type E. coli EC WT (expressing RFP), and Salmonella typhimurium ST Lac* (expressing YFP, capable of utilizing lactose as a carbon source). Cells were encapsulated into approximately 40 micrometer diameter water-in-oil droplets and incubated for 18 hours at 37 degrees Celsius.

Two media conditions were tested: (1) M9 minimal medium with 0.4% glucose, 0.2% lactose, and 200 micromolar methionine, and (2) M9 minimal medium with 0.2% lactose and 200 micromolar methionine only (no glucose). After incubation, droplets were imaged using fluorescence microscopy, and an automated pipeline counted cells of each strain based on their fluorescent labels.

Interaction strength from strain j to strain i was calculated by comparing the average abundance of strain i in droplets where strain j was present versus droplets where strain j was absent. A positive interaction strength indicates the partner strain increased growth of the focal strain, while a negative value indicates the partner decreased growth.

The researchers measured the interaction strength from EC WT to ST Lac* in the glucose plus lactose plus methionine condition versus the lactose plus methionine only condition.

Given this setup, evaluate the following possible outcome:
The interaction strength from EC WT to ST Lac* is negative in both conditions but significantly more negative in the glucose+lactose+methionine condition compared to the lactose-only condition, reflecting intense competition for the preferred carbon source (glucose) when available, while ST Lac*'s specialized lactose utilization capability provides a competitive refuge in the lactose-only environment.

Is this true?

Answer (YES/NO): NO